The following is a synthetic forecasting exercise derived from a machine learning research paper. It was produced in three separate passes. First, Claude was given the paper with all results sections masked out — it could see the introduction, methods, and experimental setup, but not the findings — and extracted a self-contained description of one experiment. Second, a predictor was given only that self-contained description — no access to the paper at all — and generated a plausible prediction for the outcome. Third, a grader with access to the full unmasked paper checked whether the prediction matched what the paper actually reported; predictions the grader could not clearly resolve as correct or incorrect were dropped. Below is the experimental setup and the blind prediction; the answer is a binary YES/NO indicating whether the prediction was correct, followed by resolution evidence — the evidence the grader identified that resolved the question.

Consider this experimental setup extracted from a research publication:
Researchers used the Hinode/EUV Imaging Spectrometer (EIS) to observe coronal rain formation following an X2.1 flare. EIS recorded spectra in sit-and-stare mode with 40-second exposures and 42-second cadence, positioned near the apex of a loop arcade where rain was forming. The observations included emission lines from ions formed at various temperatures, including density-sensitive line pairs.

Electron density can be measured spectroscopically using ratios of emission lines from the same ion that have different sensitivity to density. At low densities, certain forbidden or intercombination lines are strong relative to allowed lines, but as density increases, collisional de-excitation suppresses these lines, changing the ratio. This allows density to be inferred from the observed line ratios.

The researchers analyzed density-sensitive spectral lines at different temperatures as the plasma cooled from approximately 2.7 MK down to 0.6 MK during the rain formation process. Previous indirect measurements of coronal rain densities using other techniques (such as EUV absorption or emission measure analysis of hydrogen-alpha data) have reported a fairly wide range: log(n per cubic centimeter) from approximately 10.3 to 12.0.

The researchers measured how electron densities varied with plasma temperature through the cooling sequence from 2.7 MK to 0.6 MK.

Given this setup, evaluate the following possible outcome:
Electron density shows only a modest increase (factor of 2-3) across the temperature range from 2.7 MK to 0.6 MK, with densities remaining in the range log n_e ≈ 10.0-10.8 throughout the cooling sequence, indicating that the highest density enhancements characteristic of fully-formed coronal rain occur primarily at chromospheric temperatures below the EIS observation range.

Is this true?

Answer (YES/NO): NO